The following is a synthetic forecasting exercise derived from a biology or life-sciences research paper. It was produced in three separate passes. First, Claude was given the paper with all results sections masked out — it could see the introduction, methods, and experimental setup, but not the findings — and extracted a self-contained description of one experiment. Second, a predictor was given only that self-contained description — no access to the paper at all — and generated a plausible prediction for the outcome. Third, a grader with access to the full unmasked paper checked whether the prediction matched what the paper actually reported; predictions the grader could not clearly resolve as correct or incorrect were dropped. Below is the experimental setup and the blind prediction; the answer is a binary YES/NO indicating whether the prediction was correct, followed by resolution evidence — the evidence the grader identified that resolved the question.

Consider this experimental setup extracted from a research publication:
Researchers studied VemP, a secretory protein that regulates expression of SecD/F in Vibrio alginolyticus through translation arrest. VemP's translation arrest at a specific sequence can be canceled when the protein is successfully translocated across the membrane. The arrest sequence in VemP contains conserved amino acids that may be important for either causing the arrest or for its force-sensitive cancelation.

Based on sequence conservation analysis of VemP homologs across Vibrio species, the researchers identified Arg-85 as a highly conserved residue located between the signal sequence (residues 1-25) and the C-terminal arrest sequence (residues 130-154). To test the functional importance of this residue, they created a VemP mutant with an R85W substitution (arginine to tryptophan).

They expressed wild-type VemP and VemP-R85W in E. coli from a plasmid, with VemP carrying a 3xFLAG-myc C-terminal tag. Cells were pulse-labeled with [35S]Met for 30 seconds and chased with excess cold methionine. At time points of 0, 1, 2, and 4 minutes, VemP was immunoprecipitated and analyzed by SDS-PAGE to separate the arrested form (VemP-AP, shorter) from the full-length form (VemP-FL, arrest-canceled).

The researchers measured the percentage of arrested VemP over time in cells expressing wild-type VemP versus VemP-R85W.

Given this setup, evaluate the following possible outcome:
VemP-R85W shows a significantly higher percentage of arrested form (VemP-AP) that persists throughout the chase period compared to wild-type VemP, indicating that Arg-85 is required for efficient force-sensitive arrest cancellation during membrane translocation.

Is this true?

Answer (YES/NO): NO